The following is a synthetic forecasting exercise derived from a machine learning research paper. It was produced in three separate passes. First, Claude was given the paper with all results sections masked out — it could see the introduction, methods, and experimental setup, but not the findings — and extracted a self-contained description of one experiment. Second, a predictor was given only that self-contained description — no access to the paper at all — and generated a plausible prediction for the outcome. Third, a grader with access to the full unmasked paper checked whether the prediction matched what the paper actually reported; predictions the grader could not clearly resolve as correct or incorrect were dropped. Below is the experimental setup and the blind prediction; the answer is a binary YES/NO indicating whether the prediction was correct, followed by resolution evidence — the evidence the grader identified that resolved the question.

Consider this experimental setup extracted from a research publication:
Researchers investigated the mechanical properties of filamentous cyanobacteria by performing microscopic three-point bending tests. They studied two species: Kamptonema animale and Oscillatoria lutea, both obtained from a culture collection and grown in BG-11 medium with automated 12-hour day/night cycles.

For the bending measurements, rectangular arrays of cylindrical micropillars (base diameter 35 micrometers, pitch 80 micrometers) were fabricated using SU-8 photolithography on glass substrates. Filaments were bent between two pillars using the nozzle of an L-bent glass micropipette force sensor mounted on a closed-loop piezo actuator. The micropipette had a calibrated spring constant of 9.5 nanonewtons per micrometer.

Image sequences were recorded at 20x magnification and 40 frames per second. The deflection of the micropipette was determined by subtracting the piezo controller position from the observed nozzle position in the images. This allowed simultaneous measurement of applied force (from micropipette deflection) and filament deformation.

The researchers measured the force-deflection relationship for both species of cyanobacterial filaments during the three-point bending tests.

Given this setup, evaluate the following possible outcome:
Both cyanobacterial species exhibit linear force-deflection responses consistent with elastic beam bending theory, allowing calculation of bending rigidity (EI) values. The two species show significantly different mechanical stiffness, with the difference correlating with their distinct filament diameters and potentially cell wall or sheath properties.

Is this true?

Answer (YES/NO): NO